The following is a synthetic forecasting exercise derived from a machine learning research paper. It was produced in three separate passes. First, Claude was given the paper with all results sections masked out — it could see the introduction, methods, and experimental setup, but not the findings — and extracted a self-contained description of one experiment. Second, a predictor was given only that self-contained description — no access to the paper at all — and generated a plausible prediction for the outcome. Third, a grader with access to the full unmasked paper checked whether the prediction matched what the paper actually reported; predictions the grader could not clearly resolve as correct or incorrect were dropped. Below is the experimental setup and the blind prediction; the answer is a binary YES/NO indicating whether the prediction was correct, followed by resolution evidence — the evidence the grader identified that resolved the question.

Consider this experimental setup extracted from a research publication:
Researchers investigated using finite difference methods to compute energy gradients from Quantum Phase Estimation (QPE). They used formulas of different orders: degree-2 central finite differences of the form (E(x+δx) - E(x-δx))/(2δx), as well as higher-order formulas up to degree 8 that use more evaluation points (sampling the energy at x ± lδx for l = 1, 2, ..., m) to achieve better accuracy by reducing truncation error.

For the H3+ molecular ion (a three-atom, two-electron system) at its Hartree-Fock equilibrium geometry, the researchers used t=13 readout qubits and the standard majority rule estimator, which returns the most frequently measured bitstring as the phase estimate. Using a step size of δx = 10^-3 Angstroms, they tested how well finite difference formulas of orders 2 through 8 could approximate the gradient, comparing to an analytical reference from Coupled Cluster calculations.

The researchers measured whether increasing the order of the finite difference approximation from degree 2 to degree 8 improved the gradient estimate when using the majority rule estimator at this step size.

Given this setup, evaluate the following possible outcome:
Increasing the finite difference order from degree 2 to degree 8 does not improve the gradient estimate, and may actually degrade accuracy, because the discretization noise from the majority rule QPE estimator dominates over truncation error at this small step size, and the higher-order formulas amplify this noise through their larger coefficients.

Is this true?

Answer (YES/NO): YES